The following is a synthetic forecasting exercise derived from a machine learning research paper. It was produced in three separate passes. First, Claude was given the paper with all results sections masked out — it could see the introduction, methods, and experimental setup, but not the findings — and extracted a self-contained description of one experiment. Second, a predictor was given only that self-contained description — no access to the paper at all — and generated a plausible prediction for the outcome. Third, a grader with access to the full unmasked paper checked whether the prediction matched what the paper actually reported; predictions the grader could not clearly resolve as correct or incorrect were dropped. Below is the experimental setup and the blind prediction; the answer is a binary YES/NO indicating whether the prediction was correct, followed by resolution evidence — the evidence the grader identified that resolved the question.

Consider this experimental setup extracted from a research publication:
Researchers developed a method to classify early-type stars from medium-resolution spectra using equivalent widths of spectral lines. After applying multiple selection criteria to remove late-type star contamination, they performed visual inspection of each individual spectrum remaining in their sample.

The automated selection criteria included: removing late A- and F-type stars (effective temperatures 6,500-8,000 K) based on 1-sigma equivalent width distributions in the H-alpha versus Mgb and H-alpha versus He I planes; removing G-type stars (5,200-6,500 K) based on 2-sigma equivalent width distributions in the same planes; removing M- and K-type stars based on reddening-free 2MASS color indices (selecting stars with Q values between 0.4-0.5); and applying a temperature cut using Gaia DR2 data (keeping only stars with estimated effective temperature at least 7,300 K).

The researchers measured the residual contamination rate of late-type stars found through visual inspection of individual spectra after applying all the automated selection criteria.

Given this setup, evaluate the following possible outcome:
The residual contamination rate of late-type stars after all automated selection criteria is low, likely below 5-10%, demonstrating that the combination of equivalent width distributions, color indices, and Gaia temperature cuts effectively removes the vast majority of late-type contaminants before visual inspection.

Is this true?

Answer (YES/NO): YES